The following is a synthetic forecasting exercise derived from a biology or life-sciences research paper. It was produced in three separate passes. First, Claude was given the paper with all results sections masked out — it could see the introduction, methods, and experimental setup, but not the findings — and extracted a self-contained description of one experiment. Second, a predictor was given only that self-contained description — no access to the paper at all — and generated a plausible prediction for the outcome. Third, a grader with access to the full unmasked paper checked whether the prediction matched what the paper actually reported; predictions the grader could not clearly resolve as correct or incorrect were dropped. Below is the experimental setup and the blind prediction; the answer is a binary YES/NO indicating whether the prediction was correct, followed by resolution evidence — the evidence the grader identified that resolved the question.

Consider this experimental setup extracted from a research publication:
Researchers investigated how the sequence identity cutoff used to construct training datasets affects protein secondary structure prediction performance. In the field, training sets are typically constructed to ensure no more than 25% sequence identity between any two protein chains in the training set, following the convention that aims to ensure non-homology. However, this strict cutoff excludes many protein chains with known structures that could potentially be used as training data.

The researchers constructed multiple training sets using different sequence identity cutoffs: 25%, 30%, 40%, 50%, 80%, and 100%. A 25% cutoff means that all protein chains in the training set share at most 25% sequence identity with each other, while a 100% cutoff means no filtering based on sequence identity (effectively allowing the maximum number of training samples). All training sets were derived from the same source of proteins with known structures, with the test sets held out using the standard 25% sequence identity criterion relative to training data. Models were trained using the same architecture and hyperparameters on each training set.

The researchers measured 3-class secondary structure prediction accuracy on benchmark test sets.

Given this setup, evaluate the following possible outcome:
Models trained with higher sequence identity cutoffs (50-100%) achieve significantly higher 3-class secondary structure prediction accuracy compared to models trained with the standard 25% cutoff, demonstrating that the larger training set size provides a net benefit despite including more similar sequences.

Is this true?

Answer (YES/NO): YES